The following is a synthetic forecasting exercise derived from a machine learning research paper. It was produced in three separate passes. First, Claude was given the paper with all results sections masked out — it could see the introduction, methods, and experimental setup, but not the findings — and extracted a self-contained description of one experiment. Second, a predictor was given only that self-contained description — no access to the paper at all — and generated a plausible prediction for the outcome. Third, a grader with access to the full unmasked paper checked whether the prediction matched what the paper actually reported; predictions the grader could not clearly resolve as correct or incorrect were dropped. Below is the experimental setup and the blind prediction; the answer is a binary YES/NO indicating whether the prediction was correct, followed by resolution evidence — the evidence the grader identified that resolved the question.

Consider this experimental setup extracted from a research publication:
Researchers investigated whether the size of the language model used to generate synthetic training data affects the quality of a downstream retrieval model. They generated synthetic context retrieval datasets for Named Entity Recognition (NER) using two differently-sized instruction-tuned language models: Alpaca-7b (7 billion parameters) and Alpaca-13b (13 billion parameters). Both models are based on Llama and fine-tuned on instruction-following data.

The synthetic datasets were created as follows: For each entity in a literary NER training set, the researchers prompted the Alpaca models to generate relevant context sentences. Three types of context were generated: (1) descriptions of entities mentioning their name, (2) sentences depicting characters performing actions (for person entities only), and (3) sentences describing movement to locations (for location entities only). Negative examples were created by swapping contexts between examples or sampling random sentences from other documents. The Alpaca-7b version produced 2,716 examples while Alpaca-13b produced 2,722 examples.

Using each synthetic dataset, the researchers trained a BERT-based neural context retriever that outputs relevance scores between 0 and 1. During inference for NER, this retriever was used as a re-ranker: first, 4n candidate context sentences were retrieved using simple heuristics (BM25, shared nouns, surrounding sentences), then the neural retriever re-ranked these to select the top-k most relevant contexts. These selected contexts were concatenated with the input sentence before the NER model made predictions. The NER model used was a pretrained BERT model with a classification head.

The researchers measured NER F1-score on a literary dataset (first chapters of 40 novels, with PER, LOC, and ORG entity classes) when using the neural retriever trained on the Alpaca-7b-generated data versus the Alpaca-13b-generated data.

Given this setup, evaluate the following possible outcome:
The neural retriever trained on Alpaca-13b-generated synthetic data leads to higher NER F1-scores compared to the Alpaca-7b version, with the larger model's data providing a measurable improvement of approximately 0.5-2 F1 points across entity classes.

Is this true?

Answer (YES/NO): NO